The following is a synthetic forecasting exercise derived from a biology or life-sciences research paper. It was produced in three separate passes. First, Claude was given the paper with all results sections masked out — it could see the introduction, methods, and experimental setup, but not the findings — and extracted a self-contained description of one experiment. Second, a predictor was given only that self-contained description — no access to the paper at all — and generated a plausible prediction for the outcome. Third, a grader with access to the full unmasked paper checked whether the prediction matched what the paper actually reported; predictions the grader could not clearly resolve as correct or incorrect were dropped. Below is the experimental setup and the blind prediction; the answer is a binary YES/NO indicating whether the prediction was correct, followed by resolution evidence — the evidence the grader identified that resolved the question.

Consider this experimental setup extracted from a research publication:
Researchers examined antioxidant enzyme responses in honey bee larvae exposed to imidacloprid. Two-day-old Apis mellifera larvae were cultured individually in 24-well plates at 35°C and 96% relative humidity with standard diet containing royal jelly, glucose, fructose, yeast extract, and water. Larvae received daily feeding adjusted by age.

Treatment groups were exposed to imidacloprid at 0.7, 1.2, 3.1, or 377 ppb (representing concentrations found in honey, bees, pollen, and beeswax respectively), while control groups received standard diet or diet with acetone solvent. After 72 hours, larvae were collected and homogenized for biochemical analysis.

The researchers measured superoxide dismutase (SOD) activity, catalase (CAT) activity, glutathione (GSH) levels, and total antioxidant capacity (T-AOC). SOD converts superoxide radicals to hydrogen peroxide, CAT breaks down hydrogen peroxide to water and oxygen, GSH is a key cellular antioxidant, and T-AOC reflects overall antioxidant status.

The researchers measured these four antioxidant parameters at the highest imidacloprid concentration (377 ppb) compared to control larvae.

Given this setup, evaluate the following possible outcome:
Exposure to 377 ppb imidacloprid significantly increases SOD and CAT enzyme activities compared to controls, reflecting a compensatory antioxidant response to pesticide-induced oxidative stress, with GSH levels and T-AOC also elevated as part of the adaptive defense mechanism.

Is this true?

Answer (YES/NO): YES